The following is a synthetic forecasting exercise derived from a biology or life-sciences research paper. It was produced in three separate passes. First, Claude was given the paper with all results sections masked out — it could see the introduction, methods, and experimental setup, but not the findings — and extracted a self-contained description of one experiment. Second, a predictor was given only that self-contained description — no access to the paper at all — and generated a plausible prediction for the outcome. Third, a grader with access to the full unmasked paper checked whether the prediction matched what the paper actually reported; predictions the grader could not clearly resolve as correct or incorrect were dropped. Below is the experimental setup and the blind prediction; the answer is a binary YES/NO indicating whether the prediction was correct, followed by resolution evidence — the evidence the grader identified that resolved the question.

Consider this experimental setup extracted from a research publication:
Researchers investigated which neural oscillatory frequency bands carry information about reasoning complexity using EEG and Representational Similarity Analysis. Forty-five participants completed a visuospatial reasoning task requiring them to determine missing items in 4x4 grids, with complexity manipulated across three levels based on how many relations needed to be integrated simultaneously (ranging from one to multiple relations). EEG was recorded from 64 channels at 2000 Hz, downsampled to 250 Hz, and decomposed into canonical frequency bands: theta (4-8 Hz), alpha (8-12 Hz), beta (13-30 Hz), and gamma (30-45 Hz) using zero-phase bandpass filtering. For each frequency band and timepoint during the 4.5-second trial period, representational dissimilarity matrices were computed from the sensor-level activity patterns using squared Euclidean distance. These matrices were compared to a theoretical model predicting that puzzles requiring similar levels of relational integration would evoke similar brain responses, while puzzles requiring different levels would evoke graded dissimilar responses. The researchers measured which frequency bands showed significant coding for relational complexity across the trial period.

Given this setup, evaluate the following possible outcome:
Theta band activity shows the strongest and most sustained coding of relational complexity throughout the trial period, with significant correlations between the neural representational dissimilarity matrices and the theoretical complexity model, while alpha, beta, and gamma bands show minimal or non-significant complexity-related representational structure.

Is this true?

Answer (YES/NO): NO